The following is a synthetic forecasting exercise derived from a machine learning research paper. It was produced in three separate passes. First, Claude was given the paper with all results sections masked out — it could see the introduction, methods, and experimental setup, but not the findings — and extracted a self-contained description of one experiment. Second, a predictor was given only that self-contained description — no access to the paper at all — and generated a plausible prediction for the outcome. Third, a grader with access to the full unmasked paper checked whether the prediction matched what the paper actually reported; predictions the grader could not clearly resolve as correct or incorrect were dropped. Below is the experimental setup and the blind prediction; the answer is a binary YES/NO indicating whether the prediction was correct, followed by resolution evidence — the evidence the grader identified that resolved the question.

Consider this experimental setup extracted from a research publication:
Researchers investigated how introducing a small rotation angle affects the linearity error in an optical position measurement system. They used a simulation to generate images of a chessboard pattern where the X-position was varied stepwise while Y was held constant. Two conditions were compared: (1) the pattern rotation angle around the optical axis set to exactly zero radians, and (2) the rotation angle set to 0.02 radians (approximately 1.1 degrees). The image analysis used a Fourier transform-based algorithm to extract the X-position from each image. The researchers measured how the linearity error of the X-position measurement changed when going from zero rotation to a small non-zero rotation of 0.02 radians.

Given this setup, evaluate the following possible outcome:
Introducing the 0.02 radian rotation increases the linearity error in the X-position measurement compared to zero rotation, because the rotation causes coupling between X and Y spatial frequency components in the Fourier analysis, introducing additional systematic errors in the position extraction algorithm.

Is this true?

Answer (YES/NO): NO